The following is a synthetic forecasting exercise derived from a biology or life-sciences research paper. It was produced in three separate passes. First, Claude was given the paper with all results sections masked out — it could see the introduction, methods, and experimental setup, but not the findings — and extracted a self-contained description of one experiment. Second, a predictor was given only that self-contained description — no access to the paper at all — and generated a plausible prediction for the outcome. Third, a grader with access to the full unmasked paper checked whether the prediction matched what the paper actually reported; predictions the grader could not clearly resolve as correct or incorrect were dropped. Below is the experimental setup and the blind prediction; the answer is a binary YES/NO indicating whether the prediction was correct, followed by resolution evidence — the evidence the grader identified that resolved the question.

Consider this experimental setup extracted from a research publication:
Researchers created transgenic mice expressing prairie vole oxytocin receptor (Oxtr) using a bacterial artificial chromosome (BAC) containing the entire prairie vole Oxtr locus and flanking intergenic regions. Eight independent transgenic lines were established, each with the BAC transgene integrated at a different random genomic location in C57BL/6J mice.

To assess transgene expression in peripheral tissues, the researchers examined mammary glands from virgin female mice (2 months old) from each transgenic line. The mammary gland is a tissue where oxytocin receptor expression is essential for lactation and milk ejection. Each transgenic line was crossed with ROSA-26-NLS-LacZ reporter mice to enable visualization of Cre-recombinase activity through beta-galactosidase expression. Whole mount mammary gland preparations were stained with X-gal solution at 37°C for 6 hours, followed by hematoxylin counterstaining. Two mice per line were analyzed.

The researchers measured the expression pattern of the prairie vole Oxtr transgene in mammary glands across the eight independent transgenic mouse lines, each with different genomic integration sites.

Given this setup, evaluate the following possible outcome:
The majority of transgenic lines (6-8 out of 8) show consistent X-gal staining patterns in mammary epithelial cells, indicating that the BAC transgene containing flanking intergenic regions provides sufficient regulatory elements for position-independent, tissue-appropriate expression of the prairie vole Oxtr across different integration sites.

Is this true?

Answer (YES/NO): YES